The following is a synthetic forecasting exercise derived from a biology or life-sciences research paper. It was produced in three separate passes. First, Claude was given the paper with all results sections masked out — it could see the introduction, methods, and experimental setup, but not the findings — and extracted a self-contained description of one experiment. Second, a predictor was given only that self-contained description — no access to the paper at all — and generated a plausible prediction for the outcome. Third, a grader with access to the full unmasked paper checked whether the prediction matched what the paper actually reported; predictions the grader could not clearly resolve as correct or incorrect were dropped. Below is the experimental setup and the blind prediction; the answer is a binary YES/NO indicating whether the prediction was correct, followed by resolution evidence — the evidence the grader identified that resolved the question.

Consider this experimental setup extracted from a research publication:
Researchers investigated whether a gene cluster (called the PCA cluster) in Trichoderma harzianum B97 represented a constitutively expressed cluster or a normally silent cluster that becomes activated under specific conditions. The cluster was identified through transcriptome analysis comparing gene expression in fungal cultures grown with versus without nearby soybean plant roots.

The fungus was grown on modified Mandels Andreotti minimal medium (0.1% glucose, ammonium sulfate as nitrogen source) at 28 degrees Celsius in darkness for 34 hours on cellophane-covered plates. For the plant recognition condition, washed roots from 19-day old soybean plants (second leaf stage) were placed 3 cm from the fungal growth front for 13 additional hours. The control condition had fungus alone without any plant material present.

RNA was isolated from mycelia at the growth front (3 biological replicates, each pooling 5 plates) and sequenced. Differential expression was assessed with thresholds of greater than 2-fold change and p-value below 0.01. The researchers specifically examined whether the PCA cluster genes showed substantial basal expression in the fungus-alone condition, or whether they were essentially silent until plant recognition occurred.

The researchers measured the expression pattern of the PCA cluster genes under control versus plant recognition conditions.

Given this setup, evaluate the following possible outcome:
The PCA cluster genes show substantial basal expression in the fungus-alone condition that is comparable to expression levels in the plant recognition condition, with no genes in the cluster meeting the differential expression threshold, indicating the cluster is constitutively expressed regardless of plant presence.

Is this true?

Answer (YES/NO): NO